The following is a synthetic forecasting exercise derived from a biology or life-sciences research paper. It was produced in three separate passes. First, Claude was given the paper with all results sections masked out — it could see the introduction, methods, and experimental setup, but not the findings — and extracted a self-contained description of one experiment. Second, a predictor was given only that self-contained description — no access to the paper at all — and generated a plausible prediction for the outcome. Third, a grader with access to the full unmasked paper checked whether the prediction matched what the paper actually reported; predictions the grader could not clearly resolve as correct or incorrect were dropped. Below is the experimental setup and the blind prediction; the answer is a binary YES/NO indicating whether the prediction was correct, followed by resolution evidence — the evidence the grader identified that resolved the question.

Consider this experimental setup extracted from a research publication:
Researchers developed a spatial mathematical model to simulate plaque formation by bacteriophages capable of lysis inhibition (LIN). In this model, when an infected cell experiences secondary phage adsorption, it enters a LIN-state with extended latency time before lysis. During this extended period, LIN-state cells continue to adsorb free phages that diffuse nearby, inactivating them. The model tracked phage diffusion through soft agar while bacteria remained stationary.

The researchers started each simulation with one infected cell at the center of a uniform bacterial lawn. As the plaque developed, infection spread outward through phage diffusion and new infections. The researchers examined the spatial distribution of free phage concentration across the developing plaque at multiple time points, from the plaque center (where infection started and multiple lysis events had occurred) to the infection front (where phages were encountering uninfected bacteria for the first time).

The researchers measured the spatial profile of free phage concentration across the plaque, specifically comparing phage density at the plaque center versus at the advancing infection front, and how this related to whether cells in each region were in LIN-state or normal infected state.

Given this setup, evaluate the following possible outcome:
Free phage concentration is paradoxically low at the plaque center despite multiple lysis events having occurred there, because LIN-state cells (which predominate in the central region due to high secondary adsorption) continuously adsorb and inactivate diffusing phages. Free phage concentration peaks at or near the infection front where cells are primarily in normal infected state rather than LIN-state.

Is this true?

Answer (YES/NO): NO